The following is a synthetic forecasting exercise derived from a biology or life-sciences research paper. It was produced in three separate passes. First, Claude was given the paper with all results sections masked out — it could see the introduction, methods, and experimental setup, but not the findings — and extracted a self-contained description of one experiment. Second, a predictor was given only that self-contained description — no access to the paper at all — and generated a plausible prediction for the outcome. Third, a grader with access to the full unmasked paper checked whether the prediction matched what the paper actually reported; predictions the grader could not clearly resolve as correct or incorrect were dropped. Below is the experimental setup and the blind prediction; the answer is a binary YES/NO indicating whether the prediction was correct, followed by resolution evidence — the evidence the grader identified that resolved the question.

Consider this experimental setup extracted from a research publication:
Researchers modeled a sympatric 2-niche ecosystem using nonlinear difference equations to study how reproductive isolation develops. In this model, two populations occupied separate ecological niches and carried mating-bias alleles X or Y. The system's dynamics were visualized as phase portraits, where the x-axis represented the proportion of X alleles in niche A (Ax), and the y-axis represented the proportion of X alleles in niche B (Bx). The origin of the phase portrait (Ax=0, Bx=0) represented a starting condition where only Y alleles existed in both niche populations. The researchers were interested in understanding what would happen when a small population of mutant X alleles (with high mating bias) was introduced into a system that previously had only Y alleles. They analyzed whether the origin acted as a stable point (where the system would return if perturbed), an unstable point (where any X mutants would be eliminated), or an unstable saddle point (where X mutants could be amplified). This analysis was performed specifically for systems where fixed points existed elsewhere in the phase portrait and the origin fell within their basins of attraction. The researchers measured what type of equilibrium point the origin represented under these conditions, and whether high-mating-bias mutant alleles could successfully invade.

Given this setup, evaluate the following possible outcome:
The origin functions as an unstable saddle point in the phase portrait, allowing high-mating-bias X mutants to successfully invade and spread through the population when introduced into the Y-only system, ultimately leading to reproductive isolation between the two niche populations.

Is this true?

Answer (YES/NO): YES